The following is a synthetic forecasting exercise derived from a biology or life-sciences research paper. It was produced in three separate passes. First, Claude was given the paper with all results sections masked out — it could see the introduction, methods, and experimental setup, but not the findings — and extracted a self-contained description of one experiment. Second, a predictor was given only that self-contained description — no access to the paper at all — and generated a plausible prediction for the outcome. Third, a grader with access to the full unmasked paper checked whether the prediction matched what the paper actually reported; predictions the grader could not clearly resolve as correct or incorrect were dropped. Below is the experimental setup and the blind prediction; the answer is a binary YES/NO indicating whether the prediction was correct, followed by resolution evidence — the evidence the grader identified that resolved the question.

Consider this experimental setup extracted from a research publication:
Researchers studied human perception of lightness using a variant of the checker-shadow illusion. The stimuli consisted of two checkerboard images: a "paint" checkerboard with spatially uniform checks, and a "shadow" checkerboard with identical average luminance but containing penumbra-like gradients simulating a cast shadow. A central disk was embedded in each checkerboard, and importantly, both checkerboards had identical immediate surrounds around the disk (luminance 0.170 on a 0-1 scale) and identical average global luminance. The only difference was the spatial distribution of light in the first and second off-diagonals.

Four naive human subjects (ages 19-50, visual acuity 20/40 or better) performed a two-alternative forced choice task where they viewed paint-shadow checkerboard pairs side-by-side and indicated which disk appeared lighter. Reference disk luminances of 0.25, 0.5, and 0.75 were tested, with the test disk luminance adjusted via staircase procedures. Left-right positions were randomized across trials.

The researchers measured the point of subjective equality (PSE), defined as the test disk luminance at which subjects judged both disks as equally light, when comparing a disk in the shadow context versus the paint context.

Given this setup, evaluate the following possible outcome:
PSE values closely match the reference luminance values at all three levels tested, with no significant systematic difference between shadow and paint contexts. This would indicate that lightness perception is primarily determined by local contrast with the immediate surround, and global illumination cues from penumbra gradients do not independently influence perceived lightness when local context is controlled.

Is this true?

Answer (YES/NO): NO